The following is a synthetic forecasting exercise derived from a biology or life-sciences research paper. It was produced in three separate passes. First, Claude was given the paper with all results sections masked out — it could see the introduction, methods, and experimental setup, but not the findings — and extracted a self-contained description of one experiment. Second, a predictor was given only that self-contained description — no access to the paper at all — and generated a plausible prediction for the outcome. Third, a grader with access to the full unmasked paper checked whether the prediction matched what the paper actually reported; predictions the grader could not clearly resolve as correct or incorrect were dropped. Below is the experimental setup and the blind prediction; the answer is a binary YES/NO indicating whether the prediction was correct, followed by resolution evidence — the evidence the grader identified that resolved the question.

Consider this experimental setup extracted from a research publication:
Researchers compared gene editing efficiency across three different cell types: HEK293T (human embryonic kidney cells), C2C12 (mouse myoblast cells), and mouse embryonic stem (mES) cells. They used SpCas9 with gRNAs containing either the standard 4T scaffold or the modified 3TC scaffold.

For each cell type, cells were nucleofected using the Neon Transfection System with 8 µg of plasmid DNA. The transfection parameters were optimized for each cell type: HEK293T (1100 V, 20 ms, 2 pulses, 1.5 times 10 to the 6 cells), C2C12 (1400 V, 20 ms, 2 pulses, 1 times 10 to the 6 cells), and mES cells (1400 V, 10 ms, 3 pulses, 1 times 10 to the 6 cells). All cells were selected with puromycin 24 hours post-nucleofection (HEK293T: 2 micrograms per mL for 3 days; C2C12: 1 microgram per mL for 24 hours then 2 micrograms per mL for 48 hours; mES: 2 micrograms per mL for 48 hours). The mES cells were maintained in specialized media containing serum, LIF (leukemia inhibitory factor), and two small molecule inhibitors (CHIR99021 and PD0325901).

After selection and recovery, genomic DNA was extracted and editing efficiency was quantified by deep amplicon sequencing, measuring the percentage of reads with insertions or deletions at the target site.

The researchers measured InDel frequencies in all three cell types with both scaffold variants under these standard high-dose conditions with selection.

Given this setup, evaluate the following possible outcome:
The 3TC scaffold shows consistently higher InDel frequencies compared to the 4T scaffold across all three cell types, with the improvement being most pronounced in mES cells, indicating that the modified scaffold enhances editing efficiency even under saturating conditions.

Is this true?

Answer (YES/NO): NO